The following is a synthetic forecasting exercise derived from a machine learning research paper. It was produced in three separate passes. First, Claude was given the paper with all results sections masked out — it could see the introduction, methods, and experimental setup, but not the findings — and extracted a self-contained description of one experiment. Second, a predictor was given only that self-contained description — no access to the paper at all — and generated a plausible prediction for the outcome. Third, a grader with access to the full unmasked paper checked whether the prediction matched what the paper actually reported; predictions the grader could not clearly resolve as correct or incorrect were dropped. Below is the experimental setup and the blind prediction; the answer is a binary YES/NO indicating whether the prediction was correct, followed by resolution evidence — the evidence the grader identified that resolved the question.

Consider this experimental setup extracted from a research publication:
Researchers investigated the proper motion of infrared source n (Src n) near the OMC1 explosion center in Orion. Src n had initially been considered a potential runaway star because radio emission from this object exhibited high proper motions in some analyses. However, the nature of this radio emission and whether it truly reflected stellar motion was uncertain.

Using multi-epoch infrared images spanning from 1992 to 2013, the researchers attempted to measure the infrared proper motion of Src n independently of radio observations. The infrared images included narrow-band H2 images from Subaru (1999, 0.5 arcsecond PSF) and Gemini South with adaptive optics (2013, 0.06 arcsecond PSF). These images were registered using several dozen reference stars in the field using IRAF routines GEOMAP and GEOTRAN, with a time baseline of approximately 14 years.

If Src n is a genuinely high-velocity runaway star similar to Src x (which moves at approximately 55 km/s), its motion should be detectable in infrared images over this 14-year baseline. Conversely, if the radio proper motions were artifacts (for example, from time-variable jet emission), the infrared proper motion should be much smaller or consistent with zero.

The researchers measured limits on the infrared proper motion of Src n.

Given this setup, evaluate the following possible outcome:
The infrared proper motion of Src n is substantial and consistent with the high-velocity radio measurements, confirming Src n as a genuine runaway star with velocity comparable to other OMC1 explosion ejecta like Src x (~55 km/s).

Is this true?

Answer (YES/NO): NO